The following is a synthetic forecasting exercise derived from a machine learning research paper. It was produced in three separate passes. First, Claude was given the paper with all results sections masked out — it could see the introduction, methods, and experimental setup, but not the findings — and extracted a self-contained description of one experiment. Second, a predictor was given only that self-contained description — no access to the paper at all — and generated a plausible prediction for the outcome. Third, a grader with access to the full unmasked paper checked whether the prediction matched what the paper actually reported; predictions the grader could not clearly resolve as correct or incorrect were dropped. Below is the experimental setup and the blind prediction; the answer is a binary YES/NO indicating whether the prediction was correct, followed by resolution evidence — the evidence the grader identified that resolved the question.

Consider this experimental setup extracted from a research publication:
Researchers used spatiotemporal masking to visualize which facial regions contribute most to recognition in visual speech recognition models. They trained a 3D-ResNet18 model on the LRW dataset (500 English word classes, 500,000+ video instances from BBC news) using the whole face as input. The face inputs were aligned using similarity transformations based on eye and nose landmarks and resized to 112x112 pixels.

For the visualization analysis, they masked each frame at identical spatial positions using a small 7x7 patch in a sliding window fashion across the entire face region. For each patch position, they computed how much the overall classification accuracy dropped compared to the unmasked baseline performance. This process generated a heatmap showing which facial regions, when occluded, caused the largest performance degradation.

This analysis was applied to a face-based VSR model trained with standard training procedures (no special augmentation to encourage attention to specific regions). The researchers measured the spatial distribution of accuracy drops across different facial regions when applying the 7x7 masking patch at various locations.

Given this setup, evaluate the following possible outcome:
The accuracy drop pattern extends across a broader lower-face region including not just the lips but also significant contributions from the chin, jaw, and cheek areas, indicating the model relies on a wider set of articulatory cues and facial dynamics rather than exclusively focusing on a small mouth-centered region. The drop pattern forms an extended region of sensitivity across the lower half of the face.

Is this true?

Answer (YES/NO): NO